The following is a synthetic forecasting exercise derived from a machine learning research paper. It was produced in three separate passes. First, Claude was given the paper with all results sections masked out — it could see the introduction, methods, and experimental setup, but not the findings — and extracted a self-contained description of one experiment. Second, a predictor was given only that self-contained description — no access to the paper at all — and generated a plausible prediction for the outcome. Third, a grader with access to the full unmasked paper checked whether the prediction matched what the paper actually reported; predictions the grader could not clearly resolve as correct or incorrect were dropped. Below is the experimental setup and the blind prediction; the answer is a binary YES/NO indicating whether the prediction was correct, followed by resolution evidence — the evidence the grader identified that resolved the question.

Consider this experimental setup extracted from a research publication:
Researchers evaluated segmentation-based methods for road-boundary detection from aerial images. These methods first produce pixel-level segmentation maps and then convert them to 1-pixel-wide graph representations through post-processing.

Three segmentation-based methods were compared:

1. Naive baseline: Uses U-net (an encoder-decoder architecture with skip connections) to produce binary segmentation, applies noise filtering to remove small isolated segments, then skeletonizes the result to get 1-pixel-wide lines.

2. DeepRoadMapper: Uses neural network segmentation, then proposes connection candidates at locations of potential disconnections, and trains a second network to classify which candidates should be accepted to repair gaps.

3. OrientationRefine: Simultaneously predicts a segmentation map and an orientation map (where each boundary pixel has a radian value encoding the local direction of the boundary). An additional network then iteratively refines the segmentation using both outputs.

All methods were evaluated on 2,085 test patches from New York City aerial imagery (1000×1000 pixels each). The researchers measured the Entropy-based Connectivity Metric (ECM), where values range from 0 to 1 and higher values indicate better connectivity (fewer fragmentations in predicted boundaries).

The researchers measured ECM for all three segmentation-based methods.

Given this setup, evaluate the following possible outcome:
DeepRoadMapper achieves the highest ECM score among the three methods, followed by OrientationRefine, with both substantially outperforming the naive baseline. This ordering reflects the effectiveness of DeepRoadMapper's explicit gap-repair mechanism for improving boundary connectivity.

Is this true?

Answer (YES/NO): NO